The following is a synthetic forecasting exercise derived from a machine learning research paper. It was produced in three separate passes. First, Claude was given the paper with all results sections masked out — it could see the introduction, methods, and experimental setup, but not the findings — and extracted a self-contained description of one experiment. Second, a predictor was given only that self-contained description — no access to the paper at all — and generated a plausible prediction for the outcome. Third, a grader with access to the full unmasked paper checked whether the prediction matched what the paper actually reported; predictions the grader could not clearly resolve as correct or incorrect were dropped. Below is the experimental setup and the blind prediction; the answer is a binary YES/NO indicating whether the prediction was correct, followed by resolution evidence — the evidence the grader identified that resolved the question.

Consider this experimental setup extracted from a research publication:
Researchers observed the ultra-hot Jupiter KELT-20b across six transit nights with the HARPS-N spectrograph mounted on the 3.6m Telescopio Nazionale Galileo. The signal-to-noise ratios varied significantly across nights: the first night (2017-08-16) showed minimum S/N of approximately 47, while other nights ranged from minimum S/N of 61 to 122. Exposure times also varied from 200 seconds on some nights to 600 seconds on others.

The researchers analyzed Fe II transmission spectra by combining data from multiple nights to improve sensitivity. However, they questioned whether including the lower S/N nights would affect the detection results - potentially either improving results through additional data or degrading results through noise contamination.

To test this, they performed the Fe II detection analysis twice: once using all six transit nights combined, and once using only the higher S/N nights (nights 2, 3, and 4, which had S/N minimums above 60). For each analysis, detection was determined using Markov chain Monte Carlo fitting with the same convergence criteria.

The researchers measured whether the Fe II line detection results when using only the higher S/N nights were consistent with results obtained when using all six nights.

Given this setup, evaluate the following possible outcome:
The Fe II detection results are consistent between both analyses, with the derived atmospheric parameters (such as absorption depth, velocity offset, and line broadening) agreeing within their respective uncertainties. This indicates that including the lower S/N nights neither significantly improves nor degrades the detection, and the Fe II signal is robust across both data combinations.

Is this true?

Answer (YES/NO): YES